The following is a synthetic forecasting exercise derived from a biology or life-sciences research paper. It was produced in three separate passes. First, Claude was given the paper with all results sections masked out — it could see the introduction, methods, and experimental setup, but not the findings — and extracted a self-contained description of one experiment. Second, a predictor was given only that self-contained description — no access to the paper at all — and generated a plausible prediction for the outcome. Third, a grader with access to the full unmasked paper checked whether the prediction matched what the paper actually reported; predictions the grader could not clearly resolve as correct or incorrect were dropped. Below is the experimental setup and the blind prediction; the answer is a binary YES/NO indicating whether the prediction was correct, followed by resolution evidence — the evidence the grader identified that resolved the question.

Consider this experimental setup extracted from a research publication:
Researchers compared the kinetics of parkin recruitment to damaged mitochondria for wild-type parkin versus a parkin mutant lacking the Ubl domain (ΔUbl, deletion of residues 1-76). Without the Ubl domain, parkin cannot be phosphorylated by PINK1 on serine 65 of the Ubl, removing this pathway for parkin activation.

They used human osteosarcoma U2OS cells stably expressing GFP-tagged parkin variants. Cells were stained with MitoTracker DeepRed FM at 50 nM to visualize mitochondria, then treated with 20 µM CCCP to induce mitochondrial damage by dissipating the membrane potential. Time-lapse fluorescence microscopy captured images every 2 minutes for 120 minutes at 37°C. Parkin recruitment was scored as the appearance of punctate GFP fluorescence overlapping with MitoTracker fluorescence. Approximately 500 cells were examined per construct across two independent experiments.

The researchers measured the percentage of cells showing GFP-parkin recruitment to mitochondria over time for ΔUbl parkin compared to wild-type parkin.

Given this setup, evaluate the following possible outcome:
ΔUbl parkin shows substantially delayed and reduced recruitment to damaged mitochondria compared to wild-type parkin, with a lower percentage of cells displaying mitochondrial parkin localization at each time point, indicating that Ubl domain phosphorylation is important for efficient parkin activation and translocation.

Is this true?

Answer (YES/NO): YES